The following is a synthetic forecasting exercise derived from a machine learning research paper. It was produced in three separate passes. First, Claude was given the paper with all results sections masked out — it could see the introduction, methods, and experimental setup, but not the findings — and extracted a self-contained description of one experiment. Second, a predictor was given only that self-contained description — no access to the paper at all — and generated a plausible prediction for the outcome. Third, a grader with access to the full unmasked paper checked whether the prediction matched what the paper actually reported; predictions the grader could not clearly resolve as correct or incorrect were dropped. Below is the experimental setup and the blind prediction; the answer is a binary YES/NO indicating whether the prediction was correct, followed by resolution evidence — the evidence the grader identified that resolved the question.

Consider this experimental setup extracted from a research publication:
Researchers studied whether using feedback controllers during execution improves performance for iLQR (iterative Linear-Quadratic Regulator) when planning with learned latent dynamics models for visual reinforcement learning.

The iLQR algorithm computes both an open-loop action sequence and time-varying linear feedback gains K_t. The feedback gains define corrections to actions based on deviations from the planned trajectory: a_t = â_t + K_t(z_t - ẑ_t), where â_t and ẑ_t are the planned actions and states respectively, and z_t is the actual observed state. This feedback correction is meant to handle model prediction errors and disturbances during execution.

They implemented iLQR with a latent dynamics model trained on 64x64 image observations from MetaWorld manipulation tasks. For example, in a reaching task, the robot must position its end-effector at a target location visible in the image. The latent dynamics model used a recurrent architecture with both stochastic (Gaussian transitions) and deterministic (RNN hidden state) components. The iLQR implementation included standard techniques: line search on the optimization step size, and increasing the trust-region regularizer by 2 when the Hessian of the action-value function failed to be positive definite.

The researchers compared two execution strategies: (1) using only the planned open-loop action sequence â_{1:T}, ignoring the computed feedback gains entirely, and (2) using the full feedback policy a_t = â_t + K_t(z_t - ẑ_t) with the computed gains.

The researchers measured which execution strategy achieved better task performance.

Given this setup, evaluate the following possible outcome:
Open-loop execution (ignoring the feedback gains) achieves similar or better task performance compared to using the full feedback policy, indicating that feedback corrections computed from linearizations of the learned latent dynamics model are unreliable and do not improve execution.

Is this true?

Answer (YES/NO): YES